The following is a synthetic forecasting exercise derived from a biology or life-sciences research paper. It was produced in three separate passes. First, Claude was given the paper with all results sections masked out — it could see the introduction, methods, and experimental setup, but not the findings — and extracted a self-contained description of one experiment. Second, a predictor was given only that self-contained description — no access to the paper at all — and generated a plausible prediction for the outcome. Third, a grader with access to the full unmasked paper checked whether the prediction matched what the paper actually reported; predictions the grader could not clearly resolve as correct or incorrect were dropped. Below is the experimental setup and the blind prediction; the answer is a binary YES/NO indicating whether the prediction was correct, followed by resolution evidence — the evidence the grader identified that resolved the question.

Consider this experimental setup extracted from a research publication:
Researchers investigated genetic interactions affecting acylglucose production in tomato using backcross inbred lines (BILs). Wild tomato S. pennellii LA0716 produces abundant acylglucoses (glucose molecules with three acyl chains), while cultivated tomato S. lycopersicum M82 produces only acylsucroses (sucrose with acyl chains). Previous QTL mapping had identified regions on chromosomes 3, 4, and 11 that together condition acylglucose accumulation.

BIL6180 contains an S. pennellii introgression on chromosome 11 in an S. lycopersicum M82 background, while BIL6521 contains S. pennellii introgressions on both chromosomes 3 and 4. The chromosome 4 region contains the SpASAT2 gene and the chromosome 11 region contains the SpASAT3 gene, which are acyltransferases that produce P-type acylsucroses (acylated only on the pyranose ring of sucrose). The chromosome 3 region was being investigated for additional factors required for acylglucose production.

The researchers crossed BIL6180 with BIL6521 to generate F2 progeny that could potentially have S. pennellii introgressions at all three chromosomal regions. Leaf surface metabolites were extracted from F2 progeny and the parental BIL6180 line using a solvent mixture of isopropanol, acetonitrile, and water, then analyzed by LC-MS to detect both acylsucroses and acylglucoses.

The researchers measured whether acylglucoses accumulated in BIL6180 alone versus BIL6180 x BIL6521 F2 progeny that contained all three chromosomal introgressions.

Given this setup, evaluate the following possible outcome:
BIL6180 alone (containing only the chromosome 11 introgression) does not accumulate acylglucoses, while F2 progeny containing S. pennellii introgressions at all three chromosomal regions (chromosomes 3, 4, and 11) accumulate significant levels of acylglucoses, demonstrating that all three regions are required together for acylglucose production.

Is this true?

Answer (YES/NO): YES